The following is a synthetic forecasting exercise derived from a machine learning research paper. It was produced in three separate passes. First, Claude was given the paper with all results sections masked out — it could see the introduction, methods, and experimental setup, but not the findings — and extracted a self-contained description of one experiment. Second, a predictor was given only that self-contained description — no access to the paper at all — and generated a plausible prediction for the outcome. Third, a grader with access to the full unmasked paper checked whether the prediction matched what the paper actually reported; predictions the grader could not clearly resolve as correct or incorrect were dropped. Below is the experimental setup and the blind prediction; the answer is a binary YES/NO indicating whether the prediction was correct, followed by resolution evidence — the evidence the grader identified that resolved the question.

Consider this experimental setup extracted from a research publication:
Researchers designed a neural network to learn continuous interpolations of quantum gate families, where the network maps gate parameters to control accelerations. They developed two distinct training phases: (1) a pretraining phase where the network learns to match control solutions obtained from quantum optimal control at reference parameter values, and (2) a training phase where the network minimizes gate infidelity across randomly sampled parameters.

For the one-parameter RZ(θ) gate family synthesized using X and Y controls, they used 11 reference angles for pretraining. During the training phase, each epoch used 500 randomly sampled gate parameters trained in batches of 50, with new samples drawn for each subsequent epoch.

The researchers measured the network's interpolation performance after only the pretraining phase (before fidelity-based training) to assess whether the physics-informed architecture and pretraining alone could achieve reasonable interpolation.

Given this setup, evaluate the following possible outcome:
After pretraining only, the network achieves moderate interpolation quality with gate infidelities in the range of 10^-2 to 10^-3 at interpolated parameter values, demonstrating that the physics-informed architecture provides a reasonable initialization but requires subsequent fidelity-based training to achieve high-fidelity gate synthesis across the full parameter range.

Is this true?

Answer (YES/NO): YES